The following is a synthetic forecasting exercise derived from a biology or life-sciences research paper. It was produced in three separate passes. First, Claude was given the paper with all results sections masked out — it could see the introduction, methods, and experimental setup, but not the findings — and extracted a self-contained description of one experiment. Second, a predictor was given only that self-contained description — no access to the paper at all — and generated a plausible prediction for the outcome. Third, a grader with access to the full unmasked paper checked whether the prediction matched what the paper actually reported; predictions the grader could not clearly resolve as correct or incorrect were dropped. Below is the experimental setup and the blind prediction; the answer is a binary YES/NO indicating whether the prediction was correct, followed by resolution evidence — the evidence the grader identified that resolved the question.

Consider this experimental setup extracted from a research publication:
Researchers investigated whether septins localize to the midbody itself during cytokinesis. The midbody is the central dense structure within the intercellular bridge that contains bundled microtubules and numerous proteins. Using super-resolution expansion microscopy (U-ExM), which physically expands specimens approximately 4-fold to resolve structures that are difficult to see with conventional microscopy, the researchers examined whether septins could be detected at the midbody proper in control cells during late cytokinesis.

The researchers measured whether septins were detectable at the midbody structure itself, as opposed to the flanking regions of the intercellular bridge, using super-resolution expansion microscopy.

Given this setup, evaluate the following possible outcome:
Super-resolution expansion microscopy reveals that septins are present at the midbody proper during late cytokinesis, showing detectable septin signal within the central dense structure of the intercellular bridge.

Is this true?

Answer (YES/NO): NO